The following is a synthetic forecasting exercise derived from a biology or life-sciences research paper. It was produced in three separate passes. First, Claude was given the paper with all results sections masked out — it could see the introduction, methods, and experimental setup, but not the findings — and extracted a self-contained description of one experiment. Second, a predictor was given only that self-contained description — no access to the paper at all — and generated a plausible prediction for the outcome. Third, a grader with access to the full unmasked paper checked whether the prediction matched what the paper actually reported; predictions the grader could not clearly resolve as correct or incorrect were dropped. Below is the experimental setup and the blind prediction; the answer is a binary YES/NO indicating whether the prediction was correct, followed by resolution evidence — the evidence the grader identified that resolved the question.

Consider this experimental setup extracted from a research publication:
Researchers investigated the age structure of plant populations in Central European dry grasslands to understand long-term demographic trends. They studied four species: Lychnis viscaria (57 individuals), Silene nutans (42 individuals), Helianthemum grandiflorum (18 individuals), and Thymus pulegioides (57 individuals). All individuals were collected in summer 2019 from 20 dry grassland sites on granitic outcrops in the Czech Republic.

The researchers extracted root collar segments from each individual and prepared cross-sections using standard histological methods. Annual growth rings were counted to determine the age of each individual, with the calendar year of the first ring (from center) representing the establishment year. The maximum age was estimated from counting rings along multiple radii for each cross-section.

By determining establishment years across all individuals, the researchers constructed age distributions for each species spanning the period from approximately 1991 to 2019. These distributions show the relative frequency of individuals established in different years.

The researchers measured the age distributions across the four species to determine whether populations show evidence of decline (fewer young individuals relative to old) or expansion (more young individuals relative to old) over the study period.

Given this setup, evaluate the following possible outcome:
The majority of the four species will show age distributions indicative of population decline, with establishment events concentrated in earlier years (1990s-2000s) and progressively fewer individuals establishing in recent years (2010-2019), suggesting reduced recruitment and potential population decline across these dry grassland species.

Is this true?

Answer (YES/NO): NO